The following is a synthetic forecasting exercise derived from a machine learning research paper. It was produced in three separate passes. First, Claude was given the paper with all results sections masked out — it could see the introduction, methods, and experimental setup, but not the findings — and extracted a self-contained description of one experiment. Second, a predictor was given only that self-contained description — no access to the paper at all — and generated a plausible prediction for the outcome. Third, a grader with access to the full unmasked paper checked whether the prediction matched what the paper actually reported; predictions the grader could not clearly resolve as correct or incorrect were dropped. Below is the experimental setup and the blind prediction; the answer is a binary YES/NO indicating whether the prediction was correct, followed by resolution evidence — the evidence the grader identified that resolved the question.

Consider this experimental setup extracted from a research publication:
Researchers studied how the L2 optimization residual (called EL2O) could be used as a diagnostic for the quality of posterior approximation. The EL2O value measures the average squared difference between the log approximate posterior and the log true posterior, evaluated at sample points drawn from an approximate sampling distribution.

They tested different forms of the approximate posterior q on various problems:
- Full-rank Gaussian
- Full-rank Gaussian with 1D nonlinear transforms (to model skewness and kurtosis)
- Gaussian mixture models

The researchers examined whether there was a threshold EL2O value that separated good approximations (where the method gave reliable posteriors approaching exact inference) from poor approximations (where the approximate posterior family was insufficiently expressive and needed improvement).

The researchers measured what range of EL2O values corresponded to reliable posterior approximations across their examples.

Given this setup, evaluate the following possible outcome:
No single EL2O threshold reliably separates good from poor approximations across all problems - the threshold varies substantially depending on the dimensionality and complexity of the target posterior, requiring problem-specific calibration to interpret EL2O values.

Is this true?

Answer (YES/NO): NO